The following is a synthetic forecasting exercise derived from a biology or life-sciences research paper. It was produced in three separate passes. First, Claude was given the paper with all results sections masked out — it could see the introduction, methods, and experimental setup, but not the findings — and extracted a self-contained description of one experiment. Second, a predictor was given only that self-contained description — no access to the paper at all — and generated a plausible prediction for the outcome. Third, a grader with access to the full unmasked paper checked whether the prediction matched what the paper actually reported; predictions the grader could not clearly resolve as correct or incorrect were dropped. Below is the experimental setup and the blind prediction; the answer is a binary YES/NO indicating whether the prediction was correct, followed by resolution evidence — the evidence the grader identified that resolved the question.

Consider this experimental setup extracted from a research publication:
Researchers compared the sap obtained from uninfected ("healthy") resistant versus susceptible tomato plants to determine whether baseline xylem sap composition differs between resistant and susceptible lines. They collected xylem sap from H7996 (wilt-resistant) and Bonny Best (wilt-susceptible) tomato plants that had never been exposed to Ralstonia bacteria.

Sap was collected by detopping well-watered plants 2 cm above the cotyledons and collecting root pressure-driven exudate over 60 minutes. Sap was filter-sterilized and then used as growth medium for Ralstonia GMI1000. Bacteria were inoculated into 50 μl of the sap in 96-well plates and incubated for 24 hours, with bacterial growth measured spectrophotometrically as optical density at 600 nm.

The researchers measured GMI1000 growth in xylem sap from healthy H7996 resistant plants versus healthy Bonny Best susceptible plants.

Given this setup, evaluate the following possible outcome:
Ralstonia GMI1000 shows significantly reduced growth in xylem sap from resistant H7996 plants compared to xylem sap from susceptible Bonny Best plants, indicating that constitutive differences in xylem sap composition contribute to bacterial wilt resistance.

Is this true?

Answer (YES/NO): NO